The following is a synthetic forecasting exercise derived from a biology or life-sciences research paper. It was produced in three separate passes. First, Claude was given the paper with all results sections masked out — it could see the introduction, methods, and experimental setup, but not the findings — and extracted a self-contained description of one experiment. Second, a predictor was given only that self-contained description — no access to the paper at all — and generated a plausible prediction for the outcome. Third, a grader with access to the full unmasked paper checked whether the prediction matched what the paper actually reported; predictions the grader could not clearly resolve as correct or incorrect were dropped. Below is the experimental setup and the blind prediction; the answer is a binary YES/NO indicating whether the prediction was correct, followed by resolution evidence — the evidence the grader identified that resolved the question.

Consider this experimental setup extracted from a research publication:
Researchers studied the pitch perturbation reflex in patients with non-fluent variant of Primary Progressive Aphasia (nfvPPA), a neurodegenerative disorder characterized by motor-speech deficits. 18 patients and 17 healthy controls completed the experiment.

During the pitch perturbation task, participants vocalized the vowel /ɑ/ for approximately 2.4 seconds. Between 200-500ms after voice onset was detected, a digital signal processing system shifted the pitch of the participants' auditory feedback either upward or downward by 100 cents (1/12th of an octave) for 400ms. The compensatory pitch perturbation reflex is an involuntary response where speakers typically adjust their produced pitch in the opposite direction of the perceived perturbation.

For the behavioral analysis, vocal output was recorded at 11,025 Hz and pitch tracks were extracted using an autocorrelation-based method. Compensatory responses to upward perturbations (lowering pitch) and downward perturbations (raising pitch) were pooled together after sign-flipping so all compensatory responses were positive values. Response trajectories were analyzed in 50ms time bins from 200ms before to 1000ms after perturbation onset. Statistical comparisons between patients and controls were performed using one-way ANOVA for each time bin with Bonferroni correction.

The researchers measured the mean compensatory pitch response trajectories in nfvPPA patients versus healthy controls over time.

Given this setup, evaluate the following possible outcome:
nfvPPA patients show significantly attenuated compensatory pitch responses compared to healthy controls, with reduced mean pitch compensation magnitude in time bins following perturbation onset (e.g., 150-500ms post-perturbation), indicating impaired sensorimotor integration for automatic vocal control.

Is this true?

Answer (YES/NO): YES